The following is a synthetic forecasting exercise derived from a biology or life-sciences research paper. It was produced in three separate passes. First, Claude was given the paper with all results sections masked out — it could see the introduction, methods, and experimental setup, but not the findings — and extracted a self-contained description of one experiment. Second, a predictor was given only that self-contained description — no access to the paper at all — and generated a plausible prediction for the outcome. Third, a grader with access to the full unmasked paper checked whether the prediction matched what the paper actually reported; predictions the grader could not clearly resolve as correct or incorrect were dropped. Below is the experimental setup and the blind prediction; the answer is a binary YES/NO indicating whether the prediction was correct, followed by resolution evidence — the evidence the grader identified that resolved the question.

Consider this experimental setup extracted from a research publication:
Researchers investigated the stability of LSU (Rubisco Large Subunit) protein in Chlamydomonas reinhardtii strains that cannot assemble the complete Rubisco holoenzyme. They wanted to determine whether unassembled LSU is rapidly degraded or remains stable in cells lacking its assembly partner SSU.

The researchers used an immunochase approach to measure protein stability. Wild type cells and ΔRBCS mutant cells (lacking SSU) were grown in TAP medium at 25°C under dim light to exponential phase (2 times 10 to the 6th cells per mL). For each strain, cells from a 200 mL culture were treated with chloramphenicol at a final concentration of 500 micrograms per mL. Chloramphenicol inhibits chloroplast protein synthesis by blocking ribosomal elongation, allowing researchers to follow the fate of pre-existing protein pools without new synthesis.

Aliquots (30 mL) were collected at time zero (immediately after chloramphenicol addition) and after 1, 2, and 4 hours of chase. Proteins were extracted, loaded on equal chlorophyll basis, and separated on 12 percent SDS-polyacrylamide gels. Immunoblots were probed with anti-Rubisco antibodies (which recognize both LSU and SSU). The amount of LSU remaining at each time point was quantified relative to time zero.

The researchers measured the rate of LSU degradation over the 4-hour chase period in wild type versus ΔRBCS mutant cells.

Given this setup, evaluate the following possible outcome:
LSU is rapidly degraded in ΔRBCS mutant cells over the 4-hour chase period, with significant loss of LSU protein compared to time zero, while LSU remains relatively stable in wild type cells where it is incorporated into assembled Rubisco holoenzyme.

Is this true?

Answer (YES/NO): NO